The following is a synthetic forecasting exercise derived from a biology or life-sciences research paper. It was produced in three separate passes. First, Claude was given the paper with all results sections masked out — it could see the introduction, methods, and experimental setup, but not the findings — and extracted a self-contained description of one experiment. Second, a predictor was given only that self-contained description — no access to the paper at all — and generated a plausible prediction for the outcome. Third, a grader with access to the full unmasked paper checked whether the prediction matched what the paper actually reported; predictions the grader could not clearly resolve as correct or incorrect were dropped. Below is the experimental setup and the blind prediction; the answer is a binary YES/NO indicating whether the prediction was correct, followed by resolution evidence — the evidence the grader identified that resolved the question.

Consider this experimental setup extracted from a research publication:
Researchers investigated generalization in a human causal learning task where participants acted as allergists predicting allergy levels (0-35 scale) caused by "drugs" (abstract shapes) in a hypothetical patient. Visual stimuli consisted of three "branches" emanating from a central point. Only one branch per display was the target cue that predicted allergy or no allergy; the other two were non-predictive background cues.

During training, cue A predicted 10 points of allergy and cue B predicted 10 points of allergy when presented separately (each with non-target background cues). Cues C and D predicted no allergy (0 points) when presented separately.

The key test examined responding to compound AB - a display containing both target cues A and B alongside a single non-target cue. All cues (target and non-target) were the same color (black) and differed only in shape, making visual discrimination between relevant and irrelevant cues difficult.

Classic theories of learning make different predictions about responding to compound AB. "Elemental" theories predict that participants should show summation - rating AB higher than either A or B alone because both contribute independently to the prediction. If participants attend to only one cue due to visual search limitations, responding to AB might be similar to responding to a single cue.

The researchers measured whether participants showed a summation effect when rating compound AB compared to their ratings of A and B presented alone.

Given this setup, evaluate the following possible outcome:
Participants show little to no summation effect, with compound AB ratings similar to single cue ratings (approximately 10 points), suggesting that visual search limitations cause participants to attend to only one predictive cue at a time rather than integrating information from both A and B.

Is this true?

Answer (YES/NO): YES